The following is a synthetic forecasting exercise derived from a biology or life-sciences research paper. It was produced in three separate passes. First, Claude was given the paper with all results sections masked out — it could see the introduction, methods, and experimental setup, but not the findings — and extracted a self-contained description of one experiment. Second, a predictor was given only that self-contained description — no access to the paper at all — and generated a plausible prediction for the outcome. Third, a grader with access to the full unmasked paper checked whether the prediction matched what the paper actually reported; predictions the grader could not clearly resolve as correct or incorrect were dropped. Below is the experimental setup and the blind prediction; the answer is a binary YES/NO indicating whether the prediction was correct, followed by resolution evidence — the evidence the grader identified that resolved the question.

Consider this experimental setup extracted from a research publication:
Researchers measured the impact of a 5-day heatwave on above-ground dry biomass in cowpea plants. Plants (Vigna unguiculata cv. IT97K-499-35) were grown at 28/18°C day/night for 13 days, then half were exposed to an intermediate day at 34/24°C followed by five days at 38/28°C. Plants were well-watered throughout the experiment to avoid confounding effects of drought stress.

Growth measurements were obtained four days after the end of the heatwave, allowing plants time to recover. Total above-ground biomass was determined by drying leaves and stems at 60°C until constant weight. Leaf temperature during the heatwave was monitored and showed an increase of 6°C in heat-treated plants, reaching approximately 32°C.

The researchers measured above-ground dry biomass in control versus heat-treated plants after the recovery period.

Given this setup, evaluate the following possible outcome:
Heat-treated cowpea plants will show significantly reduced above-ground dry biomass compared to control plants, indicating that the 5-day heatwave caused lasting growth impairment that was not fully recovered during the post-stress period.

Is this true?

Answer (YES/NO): NO